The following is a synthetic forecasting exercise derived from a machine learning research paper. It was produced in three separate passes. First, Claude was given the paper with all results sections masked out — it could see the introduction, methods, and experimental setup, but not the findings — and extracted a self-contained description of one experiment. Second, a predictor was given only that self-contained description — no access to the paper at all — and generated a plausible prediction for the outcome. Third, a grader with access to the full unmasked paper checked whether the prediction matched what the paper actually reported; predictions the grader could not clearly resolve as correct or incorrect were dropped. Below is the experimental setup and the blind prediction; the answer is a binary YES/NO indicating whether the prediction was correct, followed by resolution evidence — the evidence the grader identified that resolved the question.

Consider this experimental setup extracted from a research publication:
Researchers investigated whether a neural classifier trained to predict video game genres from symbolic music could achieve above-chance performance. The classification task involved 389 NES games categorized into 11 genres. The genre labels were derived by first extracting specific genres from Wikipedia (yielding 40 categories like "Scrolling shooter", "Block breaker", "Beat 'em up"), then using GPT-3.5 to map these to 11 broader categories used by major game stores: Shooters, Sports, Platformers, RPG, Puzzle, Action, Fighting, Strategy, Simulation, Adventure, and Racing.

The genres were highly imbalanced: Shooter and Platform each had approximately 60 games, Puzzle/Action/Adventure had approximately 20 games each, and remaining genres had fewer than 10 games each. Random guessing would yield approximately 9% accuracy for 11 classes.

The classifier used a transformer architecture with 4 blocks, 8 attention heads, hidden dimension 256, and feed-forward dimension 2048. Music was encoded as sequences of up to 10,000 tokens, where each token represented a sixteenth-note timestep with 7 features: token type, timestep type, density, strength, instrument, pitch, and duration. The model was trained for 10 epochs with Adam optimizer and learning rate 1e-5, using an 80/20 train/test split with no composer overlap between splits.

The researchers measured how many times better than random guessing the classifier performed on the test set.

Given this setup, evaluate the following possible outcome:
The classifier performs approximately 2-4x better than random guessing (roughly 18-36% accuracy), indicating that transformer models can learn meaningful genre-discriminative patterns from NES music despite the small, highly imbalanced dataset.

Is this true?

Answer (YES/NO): YES